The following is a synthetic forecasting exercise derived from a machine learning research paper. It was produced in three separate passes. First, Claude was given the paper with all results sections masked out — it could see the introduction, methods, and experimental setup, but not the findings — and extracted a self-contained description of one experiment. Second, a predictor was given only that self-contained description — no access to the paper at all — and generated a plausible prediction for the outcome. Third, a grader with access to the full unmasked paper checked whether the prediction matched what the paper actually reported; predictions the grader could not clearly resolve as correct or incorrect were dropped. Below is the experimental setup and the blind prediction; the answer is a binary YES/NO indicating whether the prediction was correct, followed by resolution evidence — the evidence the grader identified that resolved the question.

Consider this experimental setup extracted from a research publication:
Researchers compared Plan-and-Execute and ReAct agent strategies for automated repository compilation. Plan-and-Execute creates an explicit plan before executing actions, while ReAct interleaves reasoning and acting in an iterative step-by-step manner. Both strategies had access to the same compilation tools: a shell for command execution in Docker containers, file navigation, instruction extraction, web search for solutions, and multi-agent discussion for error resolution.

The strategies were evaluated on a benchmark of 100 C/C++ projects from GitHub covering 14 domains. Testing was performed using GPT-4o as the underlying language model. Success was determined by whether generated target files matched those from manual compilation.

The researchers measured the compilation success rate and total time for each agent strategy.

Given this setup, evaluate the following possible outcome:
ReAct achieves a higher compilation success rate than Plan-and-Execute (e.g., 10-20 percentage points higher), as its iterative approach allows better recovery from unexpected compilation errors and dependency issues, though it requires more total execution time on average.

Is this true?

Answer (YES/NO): NO